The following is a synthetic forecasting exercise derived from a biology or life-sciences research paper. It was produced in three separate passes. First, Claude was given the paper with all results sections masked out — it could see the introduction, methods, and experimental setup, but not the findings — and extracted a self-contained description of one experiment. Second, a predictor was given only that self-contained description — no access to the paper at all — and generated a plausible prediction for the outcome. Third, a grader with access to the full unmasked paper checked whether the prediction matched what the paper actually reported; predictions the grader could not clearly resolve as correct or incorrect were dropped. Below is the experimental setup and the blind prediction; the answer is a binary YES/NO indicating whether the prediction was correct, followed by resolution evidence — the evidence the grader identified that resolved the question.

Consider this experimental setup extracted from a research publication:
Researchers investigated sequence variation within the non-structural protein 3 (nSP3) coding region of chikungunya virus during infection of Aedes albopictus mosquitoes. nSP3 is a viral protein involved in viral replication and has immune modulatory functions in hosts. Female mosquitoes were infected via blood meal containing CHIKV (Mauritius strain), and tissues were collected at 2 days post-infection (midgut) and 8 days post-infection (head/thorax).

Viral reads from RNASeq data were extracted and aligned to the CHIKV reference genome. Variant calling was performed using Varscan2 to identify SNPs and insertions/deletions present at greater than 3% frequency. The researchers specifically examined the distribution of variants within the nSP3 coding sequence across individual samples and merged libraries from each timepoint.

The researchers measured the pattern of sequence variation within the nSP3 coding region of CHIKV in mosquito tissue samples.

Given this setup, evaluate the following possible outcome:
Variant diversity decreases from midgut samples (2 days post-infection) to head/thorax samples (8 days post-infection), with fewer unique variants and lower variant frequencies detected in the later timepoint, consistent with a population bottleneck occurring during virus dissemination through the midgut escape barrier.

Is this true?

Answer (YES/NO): YES